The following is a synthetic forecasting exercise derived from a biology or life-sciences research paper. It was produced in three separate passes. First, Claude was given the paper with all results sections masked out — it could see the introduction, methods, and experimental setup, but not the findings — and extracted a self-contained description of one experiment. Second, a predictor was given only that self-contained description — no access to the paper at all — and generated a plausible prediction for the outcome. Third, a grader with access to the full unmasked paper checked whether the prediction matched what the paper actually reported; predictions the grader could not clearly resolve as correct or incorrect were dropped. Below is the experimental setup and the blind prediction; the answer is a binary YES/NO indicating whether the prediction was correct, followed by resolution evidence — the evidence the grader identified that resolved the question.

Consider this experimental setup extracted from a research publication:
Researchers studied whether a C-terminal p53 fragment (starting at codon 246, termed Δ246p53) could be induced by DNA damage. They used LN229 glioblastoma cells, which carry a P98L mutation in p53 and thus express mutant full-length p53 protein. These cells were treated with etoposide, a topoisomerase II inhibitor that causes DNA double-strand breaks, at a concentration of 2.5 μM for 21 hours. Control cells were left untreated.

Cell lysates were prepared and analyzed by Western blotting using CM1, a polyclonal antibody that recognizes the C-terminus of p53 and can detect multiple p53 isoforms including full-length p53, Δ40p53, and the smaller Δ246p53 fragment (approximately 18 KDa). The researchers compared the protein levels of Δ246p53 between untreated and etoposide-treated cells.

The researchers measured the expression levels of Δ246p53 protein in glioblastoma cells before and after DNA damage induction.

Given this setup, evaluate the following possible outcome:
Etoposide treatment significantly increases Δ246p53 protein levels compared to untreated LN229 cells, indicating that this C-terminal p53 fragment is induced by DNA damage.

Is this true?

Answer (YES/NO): YES